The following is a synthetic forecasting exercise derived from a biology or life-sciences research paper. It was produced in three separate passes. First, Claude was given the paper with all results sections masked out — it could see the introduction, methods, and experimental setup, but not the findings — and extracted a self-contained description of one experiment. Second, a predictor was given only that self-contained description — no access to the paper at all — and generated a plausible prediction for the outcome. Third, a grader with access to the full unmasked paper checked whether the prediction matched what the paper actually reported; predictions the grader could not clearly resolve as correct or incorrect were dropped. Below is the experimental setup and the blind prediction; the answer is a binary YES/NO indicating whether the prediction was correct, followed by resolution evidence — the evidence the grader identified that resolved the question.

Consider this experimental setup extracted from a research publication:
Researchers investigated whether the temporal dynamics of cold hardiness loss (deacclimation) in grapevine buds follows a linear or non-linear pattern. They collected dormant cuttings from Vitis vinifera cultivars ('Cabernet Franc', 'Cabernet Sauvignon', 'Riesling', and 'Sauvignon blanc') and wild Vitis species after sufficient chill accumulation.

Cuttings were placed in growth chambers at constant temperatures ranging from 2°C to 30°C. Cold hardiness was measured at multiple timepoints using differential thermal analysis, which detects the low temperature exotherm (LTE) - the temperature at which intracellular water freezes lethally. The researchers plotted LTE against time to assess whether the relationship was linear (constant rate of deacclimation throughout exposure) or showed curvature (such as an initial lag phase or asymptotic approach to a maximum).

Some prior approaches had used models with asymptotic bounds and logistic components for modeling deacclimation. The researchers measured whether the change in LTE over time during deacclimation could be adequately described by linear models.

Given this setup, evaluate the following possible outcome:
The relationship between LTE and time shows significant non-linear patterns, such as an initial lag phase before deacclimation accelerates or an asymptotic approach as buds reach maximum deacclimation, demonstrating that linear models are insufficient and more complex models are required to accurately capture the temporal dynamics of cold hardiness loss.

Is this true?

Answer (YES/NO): NO